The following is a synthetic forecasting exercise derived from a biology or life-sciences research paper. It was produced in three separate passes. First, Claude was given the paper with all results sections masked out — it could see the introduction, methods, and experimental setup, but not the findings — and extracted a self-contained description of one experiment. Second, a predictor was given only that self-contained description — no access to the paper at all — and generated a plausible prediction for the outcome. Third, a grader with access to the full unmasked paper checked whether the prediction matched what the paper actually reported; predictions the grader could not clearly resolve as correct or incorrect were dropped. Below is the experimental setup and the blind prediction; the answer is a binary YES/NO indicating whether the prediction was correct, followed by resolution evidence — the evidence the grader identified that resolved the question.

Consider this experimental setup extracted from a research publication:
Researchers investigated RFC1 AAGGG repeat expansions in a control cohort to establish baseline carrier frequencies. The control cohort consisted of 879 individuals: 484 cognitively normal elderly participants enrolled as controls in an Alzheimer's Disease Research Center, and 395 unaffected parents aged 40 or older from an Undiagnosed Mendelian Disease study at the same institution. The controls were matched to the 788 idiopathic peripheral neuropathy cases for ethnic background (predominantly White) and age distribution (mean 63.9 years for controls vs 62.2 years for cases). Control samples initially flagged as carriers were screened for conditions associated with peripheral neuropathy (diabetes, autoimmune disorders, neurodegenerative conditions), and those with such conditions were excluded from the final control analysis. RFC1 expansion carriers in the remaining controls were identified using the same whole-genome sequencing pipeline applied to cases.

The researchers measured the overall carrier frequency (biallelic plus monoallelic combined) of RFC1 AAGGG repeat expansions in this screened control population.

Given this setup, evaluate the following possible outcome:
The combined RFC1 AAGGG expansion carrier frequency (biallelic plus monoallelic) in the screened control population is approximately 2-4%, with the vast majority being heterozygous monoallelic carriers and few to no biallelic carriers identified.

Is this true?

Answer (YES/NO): YES